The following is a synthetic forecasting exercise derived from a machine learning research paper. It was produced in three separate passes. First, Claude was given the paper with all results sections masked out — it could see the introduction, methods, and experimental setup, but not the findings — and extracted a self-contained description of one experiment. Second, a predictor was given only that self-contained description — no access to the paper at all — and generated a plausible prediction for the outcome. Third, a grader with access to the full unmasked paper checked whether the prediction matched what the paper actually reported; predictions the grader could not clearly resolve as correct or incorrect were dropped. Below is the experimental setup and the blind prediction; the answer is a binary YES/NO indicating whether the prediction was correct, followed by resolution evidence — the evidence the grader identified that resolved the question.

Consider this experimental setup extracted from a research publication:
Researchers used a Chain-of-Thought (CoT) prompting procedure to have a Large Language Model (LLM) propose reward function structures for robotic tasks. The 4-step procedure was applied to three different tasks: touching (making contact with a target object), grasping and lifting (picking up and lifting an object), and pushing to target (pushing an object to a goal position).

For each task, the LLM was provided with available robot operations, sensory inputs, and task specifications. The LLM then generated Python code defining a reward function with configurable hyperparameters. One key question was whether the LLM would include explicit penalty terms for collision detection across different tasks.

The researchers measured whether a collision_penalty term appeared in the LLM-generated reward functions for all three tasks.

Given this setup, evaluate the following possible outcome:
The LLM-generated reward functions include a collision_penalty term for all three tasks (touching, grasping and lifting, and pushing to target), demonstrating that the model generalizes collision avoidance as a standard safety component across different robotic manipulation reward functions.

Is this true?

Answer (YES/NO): YES